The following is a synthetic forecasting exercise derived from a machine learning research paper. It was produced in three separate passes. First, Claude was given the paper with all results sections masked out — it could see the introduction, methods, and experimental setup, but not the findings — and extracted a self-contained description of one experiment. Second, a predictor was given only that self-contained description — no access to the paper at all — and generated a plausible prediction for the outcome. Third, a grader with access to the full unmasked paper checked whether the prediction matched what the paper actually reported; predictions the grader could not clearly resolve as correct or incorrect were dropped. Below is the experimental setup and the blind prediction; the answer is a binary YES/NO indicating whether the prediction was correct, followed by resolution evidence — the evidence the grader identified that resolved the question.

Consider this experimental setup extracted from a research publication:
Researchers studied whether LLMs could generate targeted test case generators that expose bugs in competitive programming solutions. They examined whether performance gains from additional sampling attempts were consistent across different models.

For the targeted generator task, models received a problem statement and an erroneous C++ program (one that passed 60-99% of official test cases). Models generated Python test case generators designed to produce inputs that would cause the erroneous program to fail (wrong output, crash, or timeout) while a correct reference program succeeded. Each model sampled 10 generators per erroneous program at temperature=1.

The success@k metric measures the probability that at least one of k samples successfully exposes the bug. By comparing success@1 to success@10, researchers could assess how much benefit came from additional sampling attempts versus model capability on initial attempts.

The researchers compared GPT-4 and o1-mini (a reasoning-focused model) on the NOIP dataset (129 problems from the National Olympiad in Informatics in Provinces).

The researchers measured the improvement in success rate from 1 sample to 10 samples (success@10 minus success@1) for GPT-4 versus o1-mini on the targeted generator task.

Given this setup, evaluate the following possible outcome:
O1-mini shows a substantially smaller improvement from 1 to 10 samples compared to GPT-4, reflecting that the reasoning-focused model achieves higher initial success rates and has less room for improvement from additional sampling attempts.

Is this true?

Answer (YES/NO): YES